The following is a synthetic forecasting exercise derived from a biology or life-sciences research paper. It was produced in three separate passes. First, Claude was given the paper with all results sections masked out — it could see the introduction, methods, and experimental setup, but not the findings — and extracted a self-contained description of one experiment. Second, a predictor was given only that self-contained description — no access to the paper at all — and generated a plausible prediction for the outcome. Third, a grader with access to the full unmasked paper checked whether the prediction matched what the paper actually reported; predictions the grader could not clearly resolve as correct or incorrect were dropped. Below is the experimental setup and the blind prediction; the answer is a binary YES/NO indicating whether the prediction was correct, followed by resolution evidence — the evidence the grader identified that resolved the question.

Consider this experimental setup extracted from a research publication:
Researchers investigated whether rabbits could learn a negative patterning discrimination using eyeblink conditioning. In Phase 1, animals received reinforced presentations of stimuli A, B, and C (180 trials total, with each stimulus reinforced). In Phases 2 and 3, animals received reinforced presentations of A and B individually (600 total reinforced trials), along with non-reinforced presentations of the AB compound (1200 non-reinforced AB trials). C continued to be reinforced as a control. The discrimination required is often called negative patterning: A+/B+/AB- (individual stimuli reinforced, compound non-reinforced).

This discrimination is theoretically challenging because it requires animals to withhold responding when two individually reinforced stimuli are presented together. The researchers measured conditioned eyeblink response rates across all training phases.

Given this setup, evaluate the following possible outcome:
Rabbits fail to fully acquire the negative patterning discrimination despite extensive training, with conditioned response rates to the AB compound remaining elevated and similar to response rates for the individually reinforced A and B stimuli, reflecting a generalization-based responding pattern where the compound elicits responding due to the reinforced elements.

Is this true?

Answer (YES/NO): NO